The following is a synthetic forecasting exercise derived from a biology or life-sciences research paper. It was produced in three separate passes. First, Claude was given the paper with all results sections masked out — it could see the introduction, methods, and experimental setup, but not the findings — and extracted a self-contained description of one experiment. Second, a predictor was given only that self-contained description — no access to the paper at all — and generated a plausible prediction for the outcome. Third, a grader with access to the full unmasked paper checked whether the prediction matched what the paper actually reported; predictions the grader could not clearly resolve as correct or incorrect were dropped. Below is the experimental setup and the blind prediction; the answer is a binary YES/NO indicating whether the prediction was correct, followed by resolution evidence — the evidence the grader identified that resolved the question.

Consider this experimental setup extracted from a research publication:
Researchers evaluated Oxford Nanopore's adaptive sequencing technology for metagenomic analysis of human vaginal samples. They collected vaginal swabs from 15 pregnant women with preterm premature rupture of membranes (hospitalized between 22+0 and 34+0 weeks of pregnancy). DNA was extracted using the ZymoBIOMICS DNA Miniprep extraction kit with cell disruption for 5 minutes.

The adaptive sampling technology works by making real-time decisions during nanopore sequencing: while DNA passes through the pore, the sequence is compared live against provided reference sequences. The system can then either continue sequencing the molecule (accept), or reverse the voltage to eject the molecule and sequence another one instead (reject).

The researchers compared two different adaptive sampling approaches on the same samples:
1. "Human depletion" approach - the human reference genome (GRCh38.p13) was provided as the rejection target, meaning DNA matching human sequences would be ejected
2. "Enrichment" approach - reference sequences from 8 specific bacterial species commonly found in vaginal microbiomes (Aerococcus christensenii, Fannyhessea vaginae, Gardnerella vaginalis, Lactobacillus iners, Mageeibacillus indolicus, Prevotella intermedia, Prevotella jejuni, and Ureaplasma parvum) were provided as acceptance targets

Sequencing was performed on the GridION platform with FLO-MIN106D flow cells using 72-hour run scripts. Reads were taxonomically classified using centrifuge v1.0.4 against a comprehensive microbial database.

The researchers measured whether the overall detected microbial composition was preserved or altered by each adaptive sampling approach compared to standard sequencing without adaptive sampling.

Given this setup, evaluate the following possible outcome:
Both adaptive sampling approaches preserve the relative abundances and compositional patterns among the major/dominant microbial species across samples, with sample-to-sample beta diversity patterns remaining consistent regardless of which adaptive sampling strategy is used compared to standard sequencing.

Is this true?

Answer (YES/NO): NO